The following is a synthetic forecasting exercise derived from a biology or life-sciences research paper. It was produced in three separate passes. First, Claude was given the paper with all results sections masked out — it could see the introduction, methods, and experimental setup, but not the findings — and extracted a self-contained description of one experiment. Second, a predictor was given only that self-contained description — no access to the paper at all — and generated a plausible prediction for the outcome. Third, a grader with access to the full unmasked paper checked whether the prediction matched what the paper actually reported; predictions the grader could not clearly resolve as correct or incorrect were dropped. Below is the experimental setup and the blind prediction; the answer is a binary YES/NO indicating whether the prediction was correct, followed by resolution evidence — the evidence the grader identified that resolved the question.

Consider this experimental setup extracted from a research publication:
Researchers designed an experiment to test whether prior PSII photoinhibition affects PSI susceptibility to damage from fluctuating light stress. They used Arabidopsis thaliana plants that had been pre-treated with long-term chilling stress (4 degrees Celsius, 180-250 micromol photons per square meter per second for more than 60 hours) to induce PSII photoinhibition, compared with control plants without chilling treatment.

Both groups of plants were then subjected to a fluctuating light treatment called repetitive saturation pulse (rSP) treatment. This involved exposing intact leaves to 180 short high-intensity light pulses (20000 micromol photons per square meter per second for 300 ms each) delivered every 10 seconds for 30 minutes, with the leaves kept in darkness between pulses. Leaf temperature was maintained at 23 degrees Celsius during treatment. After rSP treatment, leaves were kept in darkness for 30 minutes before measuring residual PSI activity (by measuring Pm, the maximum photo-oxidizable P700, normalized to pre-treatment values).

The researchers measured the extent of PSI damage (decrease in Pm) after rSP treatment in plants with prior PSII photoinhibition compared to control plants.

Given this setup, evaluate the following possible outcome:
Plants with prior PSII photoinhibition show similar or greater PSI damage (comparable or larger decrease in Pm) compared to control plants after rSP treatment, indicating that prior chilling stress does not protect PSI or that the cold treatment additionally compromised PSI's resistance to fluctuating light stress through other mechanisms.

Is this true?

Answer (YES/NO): NO